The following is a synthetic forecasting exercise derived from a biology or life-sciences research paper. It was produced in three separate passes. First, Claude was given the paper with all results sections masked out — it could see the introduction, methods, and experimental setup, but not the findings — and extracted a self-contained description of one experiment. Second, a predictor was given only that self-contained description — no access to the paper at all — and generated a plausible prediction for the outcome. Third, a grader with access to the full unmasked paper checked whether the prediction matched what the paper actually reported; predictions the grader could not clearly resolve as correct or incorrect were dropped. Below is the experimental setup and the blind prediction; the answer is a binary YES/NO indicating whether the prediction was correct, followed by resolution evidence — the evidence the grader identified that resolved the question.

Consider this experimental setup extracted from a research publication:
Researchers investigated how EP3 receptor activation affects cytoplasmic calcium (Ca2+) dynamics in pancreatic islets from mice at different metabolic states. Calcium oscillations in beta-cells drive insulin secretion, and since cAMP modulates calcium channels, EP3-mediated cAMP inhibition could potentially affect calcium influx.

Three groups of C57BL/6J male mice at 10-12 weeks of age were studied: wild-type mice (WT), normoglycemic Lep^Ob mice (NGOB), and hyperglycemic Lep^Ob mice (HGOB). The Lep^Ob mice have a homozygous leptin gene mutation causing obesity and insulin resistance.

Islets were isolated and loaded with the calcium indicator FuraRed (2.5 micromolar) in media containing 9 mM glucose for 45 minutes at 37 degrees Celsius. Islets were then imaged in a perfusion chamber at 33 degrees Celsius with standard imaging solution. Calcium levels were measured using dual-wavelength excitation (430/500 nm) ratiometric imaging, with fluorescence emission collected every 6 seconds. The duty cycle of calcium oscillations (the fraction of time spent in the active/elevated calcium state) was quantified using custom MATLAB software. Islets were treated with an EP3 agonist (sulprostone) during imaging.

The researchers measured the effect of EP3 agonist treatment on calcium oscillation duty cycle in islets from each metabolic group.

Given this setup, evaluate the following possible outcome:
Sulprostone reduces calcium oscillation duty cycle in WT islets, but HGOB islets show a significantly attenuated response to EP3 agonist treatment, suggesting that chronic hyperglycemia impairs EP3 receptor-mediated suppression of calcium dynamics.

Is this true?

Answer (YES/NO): NO